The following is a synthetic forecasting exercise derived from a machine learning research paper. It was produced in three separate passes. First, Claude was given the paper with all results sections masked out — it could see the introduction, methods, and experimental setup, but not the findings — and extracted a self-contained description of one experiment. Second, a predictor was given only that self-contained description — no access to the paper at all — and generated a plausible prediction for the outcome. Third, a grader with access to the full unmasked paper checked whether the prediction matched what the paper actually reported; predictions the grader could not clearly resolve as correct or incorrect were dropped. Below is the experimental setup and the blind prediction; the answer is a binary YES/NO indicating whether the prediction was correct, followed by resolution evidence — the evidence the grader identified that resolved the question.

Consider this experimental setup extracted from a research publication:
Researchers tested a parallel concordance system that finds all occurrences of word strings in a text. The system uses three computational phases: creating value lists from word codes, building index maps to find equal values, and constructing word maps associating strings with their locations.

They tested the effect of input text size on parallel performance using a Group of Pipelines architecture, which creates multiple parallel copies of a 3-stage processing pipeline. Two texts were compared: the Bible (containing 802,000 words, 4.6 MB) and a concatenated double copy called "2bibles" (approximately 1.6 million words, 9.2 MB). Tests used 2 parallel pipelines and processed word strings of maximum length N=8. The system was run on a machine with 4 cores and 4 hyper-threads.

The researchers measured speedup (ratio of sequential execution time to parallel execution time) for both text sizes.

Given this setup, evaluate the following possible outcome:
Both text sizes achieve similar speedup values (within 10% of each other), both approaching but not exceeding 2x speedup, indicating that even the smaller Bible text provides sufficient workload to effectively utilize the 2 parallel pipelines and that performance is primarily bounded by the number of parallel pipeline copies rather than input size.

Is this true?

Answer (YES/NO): NO